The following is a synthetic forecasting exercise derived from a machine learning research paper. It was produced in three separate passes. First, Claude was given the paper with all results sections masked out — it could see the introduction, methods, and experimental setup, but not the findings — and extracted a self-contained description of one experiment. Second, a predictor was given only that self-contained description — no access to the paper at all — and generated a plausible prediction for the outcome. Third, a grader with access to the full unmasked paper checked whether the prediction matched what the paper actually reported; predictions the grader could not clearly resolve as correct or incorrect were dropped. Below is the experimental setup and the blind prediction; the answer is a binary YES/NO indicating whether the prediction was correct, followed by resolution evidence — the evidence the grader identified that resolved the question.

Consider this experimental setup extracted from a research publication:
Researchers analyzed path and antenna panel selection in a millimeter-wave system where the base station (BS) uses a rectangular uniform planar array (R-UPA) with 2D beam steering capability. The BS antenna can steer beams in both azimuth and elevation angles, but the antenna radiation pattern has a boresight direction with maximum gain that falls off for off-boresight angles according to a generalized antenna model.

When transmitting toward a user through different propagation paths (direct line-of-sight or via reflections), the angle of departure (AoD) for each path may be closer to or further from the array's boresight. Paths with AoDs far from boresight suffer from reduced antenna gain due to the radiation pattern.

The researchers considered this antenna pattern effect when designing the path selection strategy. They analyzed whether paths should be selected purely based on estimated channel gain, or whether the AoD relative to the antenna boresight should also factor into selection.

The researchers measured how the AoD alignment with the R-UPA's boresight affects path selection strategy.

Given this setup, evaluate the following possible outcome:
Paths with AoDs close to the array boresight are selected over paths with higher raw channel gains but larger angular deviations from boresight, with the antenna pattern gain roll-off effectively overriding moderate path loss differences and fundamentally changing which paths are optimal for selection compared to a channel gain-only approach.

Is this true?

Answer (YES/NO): NO